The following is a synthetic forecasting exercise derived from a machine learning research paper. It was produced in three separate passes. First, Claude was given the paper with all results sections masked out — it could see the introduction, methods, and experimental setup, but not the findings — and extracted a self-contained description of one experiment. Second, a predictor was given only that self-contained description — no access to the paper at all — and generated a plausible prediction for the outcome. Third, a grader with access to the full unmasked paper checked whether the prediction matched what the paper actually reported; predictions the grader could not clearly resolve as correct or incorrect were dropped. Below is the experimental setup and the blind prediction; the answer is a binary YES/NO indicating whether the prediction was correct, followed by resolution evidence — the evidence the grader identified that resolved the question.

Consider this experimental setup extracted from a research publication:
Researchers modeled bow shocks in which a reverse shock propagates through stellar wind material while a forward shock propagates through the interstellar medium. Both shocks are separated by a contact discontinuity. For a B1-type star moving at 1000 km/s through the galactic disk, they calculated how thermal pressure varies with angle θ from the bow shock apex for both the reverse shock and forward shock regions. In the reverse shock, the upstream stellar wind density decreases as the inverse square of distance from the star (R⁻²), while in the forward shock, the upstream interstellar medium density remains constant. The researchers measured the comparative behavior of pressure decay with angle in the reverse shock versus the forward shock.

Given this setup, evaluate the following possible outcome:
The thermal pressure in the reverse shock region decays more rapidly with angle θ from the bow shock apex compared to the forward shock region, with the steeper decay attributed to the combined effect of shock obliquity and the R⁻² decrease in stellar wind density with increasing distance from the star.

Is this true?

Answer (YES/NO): YES